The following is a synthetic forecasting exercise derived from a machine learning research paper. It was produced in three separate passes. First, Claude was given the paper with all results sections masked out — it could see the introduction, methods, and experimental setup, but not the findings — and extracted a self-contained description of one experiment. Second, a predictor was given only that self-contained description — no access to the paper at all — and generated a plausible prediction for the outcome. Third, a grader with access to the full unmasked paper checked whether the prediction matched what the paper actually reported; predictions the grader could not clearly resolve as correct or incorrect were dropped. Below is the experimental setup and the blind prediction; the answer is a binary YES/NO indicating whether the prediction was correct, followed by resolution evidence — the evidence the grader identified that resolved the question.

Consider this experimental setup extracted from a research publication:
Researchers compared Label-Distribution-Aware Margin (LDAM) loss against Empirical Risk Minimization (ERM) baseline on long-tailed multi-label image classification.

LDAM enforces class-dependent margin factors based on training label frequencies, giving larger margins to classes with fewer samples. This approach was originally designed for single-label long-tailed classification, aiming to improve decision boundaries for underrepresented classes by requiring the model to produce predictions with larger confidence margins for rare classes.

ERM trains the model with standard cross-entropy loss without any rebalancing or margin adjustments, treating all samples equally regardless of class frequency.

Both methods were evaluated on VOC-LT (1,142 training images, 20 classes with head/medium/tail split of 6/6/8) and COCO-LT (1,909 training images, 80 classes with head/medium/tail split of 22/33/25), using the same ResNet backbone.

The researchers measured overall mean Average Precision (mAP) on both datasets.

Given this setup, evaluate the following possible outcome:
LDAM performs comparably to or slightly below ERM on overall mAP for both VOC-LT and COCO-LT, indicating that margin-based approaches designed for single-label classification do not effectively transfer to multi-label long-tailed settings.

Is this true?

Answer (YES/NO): YES